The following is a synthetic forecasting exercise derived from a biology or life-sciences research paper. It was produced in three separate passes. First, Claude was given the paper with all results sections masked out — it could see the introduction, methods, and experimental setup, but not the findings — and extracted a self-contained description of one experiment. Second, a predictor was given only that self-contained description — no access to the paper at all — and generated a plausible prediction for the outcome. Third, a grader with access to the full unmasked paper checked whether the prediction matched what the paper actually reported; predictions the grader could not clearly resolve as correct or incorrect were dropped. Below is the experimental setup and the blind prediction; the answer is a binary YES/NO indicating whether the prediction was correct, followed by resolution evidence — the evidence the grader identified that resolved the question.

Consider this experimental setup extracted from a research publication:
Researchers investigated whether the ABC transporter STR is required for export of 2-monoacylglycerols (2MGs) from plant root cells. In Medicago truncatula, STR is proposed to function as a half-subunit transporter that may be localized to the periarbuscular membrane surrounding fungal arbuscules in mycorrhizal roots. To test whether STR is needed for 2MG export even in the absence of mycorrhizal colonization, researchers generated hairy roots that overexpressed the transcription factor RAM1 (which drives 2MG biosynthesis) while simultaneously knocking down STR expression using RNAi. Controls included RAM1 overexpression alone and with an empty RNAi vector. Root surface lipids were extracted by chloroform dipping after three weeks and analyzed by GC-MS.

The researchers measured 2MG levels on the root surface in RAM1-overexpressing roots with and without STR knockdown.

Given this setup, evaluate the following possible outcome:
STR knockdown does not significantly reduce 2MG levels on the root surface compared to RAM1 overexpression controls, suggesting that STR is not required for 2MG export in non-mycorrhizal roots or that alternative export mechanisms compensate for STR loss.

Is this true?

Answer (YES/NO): NO